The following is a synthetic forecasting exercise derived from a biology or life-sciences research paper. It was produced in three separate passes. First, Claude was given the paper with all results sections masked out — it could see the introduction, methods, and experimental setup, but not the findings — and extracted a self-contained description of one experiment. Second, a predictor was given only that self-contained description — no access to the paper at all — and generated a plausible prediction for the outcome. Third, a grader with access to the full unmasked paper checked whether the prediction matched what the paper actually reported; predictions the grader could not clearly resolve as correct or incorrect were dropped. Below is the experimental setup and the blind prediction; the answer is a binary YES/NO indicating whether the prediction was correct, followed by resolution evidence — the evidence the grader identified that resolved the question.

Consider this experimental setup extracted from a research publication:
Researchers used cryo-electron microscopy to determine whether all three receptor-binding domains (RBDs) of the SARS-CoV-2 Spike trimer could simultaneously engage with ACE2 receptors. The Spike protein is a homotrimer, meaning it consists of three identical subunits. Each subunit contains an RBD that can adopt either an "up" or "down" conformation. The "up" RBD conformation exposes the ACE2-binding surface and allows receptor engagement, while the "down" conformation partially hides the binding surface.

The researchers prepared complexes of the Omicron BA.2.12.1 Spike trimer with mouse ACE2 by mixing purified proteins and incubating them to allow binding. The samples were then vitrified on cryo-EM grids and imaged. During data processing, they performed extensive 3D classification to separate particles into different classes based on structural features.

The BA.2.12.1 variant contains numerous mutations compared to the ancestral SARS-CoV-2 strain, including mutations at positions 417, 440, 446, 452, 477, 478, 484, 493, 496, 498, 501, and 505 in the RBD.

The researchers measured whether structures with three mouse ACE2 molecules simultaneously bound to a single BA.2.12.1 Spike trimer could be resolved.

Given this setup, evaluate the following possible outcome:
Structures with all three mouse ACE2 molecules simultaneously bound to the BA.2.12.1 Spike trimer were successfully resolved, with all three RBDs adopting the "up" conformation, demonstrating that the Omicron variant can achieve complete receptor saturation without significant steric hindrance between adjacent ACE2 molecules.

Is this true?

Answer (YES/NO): YES